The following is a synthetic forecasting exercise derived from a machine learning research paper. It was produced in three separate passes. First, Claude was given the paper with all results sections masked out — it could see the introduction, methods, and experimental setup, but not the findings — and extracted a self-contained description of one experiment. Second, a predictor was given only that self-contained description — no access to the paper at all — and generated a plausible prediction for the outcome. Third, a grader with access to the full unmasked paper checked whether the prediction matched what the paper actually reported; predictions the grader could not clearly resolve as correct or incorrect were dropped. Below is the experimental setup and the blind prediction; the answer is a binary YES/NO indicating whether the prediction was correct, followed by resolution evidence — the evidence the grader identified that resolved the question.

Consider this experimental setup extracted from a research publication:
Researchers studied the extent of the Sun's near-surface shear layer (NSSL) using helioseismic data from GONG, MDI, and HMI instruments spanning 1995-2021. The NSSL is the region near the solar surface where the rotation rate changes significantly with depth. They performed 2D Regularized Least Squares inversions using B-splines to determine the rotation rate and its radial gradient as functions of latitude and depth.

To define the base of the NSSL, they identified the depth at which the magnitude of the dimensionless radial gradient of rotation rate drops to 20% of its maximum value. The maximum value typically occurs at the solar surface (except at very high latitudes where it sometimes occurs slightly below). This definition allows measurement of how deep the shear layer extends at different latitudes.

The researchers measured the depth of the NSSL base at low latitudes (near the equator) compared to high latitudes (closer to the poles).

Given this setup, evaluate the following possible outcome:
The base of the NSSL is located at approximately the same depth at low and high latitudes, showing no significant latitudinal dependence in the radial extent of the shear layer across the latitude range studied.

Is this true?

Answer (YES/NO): NO